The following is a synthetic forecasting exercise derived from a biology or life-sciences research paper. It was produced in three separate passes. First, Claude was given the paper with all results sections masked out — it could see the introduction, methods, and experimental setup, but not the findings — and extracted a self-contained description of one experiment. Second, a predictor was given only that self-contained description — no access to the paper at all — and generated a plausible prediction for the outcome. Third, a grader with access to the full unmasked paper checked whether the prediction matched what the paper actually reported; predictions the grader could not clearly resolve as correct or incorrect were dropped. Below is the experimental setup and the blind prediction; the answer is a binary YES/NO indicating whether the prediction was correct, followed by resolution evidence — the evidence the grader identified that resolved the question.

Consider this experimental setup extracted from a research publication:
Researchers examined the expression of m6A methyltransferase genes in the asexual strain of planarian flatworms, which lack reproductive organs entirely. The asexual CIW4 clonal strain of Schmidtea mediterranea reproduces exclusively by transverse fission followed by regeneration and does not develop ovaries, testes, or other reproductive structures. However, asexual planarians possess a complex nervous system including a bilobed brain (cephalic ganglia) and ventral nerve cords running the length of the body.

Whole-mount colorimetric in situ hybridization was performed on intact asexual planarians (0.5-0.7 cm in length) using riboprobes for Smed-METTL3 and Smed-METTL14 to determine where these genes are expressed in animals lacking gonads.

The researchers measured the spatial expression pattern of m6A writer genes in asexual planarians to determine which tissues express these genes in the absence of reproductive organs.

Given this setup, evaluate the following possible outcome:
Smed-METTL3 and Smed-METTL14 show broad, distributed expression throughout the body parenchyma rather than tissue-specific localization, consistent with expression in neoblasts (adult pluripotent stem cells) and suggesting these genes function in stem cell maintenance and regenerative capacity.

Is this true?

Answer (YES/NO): NO